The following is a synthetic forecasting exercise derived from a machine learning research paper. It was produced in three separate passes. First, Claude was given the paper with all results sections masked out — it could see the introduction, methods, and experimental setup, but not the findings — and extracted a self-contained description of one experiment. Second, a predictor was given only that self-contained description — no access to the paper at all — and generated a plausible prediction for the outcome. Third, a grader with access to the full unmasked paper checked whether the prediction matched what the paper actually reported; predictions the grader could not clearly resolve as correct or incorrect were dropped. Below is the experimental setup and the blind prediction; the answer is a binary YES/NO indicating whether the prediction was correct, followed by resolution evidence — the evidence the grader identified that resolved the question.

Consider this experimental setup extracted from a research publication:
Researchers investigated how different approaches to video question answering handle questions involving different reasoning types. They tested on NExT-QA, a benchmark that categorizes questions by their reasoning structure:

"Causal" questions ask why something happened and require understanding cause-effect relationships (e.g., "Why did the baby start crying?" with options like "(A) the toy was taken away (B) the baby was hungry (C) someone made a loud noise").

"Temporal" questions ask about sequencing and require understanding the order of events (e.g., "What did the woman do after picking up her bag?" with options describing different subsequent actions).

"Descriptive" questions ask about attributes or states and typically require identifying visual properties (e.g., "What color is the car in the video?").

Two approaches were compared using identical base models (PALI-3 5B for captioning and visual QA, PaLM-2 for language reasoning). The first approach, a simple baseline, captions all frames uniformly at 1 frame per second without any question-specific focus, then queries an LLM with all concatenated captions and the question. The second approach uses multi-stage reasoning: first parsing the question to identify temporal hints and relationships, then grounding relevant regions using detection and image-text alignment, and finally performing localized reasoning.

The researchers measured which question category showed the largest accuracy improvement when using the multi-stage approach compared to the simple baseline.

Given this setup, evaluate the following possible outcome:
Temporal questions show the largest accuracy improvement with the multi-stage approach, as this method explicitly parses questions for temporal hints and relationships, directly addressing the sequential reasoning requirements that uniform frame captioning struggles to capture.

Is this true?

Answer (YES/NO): YES